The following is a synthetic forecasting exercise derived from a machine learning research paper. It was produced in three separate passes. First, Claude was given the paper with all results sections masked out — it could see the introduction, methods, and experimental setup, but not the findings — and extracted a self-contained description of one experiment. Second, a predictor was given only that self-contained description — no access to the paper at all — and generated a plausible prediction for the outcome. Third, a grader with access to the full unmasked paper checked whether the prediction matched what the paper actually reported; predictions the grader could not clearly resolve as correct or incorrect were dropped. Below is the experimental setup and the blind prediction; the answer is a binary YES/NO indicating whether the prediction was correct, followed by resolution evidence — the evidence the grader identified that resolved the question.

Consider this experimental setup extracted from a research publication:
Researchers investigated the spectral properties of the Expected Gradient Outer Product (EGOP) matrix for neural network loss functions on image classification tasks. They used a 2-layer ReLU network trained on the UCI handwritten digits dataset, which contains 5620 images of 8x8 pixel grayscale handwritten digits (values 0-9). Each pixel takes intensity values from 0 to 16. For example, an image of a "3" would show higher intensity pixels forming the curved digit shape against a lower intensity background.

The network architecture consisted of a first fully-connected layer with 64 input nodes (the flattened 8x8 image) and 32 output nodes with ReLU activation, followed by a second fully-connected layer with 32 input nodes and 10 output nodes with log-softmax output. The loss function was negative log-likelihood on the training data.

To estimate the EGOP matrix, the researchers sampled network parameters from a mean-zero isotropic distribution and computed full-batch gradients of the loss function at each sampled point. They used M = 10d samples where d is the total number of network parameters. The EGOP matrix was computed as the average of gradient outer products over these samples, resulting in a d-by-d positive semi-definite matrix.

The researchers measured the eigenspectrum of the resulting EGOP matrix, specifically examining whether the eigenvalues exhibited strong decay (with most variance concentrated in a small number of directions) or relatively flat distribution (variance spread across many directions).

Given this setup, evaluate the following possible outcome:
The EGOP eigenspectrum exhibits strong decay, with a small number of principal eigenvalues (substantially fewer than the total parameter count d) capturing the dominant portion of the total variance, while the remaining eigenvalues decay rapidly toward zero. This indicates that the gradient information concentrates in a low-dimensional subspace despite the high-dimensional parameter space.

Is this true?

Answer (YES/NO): YES